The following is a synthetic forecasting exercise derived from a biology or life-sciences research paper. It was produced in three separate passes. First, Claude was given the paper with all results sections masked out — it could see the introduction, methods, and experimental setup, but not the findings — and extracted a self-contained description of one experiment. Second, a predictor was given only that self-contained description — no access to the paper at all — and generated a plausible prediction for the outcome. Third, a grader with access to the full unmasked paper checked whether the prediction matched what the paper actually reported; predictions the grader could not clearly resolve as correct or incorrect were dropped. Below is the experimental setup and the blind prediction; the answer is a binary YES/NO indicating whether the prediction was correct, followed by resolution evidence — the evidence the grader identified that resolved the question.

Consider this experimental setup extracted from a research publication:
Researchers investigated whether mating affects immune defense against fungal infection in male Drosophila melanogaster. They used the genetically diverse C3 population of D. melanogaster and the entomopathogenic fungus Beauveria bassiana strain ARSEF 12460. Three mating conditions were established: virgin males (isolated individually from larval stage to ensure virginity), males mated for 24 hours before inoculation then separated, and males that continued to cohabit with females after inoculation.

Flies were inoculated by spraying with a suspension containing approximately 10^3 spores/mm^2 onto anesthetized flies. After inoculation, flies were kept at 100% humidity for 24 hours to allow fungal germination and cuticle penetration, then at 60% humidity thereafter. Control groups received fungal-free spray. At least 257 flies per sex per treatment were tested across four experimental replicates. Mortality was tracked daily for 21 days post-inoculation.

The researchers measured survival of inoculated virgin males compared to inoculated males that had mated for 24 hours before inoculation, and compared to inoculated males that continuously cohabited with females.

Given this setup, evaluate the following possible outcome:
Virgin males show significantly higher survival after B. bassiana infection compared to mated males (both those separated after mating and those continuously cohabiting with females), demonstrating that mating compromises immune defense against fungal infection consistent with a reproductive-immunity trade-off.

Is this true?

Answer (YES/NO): YES